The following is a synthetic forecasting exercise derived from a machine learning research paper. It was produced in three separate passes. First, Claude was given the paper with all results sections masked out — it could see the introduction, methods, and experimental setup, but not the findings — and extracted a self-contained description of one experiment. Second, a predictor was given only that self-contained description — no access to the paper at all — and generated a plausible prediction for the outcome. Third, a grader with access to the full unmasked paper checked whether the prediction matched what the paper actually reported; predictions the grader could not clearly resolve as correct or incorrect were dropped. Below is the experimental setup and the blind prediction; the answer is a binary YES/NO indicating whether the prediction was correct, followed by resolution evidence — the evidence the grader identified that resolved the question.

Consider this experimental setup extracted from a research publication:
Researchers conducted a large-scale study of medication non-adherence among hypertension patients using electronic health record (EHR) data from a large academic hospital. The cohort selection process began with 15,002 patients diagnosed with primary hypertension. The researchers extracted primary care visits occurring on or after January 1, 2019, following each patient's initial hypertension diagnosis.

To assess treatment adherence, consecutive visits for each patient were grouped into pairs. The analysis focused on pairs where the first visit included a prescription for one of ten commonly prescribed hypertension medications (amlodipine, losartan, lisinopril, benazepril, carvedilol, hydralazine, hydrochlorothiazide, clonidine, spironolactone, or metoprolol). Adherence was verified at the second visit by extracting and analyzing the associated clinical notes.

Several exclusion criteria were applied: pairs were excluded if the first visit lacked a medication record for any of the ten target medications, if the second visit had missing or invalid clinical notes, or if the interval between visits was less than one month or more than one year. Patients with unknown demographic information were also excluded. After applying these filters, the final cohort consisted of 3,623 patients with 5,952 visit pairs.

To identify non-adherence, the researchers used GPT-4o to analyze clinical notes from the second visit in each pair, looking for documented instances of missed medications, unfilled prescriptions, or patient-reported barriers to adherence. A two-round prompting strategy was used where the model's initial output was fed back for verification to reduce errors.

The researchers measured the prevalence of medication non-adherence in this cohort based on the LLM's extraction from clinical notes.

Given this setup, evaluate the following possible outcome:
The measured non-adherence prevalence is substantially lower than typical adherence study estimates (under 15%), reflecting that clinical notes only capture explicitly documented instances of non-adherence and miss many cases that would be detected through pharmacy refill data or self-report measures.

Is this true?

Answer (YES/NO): NO